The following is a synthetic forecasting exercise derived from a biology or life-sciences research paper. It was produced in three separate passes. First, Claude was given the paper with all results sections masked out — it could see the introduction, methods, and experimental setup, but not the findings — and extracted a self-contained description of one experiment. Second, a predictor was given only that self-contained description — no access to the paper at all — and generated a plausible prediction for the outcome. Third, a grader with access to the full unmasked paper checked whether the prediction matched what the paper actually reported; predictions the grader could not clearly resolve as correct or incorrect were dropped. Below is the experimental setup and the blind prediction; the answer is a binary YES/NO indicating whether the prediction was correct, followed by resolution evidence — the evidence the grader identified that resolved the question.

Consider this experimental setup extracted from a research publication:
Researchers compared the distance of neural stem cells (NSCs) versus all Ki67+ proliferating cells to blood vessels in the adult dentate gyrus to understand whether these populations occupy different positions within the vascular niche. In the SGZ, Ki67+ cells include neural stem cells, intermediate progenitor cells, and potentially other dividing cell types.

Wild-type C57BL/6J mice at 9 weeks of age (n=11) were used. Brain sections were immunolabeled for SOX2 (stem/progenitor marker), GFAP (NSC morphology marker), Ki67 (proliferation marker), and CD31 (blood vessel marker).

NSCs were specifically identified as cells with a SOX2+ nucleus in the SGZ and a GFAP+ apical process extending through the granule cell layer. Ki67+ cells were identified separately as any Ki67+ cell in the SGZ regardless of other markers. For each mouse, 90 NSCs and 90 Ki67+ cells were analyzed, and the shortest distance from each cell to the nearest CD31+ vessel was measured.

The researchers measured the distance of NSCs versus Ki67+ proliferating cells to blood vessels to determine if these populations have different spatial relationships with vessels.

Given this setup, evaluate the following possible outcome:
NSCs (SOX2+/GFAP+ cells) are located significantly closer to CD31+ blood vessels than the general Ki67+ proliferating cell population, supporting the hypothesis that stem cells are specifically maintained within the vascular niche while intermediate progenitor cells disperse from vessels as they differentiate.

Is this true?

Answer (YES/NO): NO